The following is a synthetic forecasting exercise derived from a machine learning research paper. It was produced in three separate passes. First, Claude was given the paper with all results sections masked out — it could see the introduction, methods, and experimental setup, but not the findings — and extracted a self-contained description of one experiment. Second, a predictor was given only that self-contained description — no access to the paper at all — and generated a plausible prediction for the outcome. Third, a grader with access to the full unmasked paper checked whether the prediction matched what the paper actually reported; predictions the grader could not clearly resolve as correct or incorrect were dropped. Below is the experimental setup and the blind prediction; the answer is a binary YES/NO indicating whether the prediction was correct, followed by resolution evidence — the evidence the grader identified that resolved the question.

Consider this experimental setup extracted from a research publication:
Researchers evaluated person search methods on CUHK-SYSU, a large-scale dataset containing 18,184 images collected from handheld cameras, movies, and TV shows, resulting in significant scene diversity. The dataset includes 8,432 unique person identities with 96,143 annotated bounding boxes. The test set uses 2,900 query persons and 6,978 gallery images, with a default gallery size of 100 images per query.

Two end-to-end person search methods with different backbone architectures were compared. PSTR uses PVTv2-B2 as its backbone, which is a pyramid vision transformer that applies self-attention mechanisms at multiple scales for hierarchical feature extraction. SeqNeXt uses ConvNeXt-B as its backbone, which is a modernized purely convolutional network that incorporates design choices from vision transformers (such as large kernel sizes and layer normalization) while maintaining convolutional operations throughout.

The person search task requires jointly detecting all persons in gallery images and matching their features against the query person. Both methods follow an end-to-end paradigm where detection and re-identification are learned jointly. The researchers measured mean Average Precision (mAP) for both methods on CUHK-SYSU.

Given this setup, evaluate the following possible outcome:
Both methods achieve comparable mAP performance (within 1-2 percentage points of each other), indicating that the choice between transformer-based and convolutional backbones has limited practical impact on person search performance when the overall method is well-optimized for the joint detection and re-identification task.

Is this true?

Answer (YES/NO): YES